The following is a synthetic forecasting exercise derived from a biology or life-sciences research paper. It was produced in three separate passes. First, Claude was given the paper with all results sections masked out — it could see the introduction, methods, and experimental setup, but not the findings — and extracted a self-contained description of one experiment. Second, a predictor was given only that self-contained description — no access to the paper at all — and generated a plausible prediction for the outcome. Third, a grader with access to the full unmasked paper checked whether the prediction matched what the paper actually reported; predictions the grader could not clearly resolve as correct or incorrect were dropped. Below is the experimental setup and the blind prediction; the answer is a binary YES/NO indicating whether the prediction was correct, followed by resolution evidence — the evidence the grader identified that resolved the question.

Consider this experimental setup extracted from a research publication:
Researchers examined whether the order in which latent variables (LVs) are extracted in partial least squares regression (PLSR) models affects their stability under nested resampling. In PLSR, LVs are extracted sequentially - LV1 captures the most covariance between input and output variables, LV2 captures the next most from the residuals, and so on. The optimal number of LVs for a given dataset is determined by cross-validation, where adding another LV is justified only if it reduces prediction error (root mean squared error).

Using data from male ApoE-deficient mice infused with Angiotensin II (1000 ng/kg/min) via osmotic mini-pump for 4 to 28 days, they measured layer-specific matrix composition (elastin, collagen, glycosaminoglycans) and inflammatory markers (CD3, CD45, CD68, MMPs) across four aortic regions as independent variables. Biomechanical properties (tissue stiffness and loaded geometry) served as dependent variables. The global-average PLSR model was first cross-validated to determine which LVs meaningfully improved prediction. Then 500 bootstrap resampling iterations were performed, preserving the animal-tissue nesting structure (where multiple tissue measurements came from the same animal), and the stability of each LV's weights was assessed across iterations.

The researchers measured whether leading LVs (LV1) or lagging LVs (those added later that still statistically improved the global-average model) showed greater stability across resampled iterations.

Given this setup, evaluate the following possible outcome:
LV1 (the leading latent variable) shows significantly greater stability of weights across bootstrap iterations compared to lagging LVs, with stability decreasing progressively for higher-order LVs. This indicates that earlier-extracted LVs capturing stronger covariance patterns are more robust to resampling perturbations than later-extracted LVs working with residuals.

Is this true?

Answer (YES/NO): NO